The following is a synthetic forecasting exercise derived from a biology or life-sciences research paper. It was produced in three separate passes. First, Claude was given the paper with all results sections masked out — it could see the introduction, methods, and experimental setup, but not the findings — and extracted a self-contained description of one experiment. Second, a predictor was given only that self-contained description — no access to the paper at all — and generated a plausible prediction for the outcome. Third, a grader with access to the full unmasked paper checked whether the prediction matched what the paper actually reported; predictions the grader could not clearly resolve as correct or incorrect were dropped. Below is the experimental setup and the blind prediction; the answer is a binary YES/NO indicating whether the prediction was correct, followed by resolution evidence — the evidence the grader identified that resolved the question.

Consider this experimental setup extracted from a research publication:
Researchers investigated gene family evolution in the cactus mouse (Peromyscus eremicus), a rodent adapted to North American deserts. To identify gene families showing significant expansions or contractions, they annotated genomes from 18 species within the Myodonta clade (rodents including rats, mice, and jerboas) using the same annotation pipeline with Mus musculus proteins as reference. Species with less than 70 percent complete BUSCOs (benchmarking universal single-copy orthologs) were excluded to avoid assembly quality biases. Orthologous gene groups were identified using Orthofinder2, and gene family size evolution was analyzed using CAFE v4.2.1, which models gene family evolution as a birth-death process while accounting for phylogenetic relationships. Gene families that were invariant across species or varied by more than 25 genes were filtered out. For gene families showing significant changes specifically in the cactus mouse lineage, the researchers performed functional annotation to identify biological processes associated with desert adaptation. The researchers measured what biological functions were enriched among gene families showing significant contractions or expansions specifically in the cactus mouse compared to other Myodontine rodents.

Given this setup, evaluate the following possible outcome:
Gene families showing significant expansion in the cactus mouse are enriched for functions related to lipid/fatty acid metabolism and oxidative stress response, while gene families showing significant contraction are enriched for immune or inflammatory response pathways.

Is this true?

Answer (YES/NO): NO